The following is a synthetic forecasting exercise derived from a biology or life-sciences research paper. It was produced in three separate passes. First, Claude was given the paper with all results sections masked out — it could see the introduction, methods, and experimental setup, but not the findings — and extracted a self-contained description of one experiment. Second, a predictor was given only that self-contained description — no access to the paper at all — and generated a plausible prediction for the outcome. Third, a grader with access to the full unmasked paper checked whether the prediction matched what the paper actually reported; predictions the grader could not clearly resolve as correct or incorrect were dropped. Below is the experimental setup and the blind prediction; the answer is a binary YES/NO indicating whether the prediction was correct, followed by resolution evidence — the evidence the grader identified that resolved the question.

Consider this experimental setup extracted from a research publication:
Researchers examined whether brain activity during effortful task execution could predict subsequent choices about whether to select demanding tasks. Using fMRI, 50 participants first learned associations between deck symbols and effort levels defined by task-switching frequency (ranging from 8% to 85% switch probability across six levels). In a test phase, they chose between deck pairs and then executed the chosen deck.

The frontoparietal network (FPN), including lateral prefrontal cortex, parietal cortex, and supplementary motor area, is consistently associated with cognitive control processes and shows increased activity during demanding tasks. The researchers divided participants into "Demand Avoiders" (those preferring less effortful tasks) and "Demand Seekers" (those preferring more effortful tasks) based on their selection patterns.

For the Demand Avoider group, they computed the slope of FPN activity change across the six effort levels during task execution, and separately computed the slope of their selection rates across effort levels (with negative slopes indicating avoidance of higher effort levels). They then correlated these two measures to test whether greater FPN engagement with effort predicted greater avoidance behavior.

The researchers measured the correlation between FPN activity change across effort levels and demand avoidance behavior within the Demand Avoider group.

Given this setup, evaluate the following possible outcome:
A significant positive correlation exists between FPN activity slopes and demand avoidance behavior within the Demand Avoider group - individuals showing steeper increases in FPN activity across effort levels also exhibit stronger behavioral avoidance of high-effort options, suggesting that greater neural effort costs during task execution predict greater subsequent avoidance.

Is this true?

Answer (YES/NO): NO